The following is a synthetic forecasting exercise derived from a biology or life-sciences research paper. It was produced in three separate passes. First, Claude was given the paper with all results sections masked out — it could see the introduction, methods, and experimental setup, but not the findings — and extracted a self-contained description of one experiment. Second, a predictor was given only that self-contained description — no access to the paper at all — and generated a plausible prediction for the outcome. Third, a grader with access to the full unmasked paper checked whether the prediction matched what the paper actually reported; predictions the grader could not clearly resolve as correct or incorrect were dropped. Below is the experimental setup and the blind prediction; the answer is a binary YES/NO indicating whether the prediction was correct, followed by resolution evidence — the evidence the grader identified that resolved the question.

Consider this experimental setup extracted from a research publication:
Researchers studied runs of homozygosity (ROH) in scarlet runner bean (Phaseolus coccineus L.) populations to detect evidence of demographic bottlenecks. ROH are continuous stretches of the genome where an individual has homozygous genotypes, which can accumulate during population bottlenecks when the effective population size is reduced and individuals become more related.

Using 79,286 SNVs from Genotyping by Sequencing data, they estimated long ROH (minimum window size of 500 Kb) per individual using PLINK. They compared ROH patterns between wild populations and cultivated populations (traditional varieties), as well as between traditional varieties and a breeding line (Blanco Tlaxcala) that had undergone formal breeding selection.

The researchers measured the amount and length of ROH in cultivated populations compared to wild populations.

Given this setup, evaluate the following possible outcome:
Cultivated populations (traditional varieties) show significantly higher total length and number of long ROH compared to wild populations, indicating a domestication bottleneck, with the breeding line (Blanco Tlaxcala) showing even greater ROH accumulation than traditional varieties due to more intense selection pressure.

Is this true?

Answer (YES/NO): NO